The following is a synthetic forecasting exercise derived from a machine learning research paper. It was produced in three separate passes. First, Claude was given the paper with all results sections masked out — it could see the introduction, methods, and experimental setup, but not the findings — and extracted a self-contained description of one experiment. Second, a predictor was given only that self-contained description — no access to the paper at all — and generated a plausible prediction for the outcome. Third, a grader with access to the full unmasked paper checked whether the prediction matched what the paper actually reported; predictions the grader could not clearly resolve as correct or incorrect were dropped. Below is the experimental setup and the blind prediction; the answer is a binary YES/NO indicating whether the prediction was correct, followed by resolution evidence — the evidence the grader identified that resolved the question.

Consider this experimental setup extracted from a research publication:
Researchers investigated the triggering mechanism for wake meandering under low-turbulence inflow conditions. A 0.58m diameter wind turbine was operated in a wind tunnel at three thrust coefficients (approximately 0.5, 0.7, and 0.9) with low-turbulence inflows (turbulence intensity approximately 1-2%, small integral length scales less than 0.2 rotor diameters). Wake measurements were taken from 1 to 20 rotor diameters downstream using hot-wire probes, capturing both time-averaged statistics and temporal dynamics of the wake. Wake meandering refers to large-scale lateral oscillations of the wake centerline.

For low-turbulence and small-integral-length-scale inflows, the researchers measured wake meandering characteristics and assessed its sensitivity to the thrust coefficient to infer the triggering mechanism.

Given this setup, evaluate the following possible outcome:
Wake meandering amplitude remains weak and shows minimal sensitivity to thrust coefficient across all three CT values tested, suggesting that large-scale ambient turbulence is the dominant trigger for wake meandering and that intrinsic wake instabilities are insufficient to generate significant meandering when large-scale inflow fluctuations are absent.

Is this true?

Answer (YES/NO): NO